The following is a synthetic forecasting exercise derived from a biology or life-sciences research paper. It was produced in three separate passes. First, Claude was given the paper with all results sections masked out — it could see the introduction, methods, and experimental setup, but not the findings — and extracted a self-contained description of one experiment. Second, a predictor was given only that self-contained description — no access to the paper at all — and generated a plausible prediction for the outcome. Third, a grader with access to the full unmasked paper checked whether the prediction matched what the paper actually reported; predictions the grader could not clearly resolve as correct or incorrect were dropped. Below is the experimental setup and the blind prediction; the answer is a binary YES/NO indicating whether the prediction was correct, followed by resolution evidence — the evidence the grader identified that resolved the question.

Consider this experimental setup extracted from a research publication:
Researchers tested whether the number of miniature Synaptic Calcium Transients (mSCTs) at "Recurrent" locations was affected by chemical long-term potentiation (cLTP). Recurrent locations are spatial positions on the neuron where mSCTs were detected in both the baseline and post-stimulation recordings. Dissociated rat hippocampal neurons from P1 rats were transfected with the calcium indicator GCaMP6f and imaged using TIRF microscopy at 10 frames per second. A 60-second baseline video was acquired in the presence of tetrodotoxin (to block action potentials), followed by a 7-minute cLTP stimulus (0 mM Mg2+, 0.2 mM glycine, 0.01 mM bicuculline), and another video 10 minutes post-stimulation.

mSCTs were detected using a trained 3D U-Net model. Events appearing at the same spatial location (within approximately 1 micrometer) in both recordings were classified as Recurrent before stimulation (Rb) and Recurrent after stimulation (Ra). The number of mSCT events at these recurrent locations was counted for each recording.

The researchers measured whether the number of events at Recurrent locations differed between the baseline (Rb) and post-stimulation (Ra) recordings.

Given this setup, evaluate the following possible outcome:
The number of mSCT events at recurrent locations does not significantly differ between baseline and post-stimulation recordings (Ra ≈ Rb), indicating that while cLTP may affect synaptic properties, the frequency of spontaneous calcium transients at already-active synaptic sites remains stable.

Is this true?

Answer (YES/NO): YES